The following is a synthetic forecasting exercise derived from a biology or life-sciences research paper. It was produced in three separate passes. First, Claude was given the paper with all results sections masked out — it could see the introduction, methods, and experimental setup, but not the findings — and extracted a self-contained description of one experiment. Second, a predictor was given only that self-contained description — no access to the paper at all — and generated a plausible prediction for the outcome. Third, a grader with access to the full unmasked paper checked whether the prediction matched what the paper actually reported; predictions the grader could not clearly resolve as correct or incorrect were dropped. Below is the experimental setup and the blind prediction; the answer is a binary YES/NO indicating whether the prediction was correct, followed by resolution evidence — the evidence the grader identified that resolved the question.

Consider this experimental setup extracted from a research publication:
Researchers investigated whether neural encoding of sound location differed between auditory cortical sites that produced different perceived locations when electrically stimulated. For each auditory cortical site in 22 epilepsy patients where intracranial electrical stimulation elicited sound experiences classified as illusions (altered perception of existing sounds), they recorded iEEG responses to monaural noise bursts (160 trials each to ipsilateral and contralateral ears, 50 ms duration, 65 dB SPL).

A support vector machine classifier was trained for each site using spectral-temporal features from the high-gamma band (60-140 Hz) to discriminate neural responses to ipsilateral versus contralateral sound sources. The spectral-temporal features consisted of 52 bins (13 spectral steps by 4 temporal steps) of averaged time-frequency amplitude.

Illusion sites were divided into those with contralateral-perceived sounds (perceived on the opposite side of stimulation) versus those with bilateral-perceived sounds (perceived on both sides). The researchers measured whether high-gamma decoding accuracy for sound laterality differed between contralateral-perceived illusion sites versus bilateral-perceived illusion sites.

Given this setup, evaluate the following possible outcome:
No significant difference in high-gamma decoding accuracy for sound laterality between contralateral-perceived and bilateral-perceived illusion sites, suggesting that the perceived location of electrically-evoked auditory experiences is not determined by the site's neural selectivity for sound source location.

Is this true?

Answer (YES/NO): NO